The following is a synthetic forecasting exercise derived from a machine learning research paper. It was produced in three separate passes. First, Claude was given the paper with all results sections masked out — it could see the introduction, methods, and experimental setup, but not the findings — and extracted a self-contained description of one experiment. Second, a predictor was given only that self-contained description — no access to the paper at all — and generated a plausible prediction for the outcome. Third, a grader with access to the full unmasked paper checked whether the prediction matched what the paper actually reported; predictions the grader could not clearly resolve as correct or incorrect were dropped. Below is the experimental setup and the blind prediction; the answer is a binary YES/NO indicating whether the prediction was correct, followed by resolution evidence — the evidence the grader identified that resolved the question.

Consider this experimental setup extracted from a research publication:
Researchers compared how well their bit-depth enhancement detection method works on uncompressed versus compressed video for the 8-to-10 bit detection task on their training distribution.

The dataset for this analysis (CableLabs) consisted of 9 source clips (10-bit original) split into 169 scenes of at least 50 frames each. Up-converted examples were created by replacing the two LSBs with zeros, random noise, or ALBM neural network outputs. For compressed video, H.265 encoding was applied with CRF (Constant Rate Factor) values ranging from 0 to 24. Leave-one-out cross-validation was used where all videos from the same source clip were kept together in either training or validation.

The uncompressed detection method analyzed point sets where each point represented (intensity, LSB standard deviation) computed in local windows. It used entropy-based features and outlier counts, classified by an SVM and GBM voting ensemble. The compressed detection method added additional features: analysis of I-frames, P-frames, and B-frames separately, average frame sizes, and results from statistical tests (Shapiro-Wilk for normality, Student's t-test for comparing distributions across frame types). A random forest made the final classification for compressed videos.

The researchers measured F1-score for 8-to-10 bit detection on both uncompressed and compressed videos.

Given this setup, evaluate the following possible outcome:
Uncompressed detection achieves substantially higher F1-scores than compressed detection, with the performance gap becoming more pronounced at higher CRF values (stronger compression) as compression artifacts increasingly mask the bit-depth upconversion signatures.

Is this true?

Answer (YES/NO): YES